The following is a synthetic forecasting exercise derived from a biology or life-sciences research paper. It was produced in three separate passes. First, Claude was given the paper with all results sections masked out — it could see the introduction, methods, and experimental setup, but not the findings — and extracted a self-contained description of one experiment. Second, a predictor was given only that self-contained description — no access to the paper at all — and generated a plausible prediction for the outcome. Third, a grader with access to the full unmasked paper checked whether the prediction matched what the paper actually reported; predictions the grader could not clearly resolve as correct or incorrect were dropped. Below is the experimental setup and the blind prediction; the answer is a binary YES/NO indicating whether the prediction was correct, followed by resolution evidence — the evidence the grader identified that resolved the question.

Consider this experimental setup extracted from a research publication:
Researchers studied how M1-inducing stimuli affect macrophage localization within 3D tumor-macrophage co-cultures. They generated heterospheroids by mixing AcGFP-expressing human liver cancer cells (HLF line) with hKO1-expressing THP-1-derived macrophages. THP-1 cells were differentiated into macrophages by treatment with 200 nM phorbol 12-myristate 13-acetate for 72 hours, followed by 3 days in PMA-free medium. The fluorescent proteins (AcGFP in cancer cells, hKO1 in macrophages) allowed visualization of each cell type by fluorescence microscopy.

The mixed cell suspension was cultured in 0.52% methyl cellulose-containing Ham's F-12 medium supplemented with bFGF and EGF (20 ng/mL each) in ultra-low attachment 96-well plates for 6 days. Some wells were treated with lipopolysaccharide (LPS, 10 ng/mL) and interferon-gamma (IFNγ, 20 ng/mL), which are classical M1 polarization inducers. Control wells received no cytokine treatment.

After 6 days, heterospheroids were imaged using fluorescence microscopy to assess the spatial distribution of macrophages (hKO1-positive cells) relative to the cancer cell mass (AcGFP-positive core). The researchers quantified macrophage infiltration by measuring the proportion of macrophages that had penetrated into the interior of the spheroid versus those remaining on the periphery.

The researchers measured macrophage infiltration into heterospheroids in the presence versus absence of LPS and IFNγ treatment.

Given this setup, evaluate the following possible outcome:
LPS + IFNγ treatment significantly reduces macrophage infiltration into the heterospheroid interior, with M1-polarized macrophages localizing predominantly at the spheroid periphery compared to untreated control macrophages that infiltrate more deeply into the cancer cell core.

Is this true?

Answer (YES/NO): YES